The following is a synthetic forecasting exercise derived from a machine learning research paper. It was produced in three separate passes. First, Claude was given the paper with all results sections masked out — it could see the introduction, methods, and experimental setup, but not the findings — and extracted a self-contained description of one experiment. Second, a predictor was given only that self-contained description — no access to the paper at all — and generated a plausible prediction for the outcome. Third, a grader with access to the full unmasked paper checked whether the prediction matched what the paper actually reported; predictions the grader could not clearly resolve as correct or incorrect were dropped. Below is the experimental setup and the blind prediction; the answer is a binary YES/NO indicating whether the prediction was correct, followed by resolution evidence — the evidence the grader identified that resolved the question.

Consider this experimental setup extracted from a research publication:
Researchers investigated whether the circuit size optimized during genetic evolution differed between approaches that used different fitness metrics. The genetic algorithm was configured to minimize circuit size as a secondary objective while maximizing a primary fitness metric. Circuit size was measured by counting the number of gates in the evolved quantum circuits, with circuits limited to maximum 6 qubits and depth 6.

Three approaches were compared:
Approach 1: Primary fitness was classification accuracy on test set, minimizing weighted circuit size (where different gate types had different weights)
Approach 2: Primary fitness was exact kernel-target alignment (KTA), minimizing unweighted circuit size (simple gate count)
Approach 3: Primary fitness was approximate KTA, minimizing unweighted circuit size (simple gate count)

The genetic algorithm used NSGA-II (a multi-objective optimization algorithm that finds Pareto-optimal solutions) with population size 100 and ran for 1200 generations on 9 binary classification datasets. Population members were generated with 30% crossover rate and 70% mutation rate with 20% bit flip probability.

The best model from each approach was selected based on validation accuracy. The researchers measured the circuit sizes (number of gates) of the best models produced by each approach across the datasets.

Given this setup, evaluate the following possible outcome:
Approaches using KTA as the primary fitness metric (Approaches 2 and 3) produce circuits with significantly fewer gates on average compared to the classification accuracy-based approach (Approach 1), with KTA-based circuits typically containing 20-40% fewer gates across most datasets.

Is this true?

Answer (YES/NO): NO